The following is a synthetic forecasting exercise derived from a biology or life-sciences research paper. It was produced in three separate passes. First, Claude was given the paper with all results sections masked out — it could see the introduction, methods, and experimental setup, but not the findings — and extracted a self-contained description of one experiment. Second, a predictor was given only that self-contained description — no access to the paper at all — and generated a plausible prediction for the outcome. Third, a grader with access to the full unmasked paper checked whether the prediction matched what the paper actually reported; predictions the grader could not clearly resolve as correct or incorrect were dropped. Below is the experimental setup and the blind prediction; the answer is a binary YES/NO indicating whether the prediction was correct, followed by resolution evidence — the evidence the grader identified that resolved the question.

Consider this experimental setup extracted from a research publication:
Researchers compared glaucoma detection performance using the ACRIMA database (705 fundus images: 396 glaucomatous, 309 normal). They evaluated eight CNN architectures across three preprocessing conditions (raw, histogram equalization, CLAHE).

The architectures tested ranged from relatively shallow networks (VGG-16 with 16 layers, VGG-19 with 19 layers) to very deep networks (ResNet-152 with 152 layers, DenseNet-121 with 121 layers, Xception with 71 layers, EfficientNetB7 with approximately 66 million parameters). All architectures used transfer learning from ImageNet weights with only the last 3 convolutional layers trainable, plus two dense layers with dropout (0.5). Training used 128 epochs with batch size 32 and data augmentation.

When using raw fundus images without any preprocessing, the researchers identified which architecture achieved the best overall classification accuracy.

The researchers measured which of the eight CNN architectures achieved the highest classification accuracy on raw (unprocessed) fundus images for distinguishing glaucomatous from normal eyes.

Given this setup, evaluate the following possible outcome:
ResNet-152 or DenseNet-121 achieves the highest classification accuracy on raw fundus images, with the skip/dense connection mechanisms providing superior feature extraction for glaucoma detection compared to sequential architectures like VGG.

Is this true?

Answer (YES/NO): NO